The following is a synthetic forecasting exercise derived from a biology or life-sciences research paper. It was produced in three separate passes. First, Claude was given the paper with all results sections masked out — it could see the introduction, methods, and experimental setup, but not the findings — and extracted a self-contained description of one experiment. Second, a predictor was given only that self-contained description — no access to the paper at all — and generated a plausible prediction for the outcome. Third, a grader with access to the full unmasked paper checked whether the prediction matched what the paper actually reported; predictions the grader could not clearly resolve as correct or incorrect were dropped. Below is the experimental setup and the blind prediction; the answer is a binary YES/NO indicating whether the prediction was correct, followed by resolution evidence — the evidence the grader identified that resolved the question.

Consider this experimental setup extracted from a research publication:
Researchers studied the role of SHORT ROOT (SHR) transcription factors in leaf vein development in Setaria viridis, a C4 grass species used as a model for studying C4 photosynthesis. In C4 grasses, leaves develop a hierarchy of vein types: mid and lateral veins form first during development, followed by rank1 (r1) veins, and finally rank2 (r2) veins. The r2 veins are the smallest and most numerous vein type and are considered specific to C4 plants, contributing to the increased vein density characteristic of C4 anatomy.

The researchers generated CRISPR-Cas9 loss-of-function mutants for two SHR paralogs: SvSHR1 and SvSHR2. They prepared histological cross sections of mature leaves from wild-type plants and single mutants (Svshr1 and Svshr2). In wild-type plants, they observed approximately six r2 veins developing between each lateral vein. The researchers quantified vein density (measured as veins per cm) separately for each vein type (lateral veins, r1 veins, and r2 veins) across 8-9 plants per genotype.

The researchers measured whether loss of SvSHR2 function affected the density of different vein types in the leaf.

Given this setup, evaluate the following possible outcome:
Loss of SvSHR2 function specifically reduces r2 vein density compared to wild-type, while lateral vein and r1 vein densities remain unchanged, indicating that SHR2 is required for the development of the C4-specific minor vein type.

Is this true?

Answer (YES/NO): YES